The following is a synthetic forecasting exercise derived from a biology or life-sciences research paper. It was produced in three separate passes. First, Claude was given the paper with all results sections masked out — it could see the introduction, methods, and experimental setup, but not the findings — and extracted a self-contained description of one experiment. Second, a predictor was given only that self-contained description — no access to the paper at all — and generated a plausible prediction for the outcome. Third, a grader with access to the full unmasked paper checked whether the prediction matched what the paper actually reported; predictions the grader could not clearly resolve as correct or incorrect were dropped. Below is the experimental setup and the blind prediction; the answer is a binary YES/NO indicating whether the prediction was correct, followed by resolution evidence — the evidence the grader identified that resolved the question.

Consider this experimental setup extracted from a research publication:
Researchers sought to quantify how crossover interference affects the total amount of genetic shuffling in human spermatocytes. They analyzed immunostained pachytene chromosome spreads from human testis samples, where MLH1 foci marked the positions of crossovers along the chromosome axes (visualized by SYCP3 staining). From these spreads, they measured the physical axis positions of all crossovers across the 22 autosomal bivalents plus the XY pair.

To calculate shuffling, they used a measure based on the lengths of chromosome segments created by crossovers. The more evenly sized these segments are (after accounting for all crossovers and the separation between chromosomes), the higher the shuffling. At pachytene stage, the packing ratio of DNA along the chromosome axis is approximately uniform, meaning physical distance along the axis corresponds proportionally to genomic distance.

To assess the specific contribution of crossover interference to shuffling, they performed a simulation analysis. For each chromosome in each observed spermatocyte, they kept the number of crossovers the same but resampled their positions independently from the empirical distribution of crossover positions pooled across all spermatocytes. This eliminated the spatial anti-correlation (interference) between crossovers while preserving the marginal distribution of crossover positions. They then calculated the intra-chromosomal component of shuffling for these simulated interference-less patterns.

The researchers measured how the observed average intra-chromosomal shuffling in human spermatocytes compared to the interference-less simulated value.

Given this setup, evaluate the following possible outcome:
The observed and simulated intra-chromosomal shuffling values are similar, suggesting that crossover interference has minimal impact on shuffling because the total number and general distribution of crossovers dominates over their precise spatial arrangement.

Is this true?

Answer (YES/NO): NO